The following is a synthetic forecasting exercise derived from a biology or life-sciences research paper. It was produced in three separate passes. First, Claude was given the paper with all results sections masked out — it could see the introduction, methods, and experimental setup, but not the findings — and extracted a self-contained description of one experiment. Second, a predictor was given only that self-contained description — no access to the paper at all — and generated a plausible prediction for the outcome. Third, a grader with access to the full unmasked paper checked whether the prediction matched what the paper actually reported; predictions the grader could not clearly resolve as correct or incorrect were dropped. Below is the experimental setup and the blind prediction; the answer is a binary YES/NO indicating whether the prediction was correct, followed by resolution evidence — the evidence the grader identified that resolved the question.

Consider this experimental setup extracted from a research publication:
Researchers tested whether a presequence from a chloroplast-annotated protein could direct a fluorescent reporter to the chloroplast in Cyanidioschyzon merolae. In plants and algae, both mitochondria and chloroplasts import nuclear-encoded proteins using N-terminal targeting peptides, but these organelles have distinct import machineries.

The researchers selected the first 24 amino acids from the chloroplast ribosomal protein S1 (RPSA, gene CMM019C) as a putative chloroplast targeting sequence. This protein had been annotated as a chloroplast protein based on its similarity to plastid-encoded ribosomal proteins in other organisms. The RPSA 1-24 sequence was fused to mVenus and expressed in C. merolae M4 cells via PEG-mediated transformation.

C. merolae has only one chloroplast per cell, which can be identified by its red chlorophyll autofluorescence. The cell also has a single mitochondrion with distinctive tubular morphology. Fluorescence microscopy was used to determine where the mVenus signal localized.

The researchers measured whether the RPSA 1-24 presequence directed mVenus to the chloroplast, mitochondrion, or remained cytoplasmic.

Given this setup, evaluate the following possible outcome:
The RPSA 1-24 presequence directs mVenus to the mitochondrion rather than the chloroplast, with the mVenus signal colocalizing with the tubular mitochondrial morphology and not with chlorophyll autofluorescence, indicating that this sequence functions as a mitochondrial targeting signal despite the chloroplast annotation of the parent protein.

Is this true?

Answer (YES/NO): YES